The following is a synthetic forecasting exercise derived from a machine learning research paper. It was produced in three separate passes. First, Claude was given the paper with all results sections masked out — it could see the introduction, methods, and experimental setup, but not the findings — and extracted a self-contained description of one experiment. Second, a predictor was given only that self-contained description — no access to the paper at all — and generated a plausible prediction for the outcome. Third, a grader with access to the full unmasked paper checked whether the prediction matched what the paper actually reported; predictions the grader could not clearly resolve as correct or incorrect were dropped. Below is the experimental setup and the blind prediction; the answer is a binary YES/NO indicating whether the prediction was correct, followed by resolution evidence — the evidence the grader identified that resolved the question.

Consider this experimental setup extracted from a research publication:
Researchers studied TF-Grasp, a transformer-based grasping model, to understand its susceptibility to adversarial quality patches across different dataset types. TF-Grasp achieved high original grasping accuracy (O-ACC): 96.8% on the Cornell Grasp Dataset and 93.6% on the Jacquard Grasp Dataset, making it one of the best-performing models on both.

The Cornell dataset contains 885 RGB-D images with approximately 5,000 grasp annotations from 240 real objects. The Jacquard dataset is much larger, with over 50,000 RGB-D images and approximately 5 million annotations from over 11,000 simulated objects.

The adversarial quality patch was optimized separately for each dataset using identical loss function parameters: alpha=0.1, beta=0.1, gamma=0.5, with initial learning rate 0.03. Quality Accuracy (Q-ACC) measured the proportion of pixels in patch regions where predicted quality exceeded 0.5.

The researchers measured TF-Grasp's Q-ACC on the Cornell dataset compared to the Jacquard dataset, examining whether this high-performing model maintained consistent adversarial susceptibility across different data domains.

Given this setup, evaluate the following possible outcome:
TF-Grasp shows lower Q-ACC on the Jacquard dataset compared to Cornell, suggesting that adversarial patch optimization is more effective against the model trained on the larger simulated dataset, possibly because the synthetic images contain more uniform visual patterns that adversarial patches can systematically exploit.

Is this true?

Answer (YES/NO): NO